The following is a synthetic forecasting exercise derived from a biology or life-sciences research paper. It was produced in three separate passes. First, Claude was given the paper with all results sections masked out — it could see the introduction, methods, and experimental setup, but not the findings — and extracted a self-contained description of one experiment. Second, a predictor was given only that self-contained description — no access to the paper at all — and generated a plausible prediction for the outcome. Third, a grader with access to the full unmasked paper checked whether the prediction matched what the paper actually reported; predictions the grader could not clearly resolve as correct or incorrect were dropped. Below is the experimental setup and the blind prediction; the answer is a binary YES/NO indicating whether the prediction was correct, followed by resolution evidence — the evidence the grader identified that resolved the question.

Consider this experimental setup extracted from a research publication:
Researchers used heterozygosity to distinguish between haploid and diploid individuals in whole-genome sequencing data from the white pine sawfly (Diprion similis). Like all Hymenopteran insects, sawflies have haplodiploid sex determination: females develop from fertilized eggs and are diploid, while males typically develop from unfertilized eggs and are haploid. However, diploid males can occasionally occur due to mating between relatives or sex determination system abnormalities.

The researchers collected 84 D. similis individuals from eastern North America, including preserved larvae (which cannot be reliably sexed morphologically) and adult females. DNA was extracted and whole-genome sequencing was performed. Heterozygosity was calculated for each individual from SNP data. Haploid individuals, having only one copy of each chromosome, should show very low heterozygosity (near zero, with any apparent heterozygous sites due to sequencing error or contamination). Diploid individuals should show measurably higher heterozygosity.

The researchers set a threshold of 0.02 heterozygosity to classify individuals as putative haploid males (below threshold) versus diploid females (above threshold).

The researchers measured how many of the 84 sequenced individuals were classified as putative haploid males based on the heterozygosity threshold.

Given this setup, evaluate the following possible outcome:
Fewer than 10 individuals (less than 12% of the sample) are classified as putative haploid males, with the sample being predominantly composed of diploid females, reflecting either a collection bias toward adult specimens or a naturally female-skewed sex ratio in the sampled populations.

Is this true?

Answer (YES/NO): NO